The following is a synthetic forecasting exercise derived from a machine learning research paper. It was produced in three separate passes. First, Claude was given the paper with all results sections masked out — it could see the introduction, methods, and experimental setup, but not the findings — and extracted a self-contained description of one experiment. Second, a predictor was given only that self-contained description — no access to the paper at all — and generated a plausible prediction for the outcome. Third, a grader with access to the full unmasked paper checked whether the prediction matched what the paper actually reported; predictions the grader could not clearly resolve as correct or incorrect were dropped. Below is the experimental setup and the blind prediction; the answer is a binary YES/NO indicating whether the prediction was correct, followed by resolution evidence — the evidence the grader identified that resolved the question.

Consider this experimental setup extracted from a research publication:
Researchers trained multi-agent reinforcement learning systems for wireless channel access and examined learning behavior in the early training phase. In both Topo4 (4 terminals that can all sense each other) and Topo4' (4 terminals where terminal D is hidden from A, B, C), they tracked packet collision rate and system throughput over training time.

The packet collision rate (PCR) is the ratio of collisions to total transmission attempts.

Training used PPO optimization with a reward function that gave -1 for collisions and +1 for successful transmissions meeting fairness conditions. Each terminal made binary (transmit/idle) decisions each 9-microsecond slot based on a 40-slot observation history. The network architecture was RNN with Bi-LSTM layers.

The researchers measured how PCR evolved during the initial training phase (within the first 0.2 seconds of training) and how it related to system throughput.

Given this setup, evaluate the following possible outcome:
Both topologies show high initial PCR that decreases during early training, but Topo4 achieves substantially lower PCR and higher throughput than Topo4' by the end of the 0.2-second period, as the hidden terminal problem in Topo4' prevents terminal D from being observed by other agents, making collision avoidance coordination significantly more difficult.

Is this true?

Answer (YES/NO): NO